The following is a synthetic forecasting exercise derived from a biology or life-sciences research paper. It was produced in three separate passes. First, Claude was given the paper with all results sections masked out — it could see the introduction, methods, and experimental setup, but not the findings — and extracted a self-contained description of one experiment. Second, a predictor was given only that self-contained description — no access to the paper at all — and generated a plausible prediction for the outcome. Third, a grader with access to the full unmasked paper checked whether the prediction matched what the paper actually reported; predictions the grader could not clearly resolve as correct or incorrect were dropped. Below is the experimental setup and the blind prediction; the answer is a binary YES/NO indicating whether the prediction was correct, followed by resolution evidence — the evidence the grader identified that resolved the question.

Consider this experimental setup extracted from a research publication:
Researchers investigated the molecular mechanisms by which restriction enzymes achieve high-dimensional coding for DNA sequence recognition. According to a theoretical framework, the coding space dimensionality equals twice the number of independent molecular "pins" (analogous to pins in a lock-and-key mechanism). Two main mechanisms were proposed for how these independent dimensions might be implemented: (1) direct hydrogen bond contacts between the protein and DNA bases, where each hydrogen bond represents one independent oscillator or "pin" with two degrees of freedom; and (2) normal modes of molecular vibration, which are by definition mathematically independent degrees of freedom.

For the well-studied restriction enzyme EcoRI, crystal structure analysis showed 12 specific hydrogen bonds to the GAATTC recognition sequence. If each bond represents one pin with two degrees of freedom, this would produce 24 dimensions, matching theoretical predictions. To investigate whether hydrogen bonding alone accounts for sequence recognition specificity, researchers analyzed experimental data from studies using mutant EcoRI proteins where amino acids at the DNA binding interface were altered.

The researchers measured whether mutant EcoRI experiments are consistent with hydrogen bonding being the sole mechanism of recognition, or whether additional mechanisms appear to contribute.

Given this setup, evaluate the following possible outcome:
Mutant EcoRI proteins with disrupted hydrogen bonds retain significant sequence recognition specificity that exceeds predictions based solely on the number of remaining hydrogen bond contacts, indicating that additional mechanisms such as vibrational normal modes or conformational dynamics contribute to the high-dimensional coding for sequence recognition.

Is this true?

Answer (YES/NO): YES